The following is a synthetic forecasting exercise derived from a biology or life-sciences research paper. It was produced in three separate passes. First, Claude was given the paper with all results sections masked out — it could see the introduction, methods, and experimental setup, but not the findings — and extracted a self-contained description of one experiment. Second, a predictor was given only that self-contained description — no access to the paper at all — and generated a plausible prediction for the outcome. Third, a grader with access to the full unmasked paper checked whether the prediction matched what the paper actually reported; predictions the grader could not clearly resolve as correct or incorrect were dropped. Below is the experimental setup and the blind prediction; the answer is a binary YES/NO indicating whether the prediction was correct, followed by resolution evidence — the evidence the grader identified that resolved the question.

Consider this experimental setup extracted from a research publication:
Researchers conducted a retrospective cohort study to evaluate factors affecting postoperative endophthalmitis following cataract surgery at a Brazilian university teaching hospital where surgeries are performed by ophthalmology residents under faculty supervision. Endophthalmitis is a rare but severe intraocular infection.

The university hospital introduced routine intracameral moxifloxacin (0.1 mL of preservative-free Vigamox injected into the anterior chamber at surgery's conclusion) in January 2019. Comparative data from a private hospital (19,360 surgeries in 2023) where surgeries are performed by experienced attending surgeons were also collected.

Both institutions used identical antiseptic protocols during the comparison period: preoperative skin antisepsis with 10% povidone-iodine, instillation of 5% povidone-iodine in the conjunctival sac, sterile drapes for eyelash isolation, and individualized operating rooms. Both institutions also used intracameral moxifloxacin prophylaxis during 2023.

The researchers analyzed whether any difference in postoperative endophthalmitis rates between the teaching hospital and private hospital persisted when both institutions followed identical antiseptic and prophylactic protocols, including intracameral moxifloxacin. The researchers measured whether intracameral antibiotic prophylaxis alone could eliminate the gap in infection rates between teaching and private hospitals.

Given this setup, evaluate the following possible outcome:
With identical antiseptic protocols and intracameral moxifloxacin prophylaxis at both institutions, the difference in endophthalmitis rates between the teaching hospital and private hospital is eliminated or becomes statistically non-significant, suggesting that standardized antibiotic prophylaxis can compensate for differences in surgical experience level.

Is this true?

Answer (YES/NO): NO